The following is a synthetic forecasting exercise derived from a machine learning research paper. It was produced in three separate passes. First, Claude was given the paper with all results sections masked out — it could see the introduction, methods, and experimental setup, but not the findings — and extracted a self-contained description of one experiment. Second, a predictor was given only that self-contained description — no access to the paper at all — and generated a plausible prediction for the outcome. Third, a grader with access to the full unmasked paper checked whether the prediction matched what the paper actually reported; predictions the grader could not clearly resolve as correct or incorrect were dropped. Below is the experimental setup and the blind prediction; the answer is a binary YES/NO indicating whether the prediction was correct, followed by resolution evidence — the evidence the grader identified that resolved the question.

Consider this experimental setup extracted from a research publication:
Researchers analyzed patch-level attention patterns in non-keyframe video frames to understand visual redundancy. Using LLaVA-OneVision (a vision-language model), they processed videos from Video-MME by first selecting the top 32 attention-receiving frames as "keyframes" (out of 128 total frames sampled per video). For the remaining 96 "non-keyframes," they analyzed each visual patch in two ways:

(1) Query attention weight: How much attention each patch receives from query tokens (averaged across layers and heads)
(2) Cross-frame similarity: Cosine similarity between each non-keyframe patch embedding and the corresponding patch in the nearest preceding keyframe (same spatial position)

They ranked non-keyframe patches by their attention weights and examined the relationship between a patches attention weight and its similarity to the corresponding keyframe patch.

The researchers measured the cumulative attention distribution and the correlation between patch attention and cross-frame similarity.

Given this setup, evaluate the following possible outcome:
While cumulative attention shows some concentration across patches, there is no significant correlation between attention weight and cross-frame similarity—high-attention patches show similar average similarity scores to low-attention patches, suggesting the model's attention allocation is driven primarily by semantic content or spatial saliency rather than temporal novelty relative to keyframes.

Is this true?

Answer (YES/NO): NO